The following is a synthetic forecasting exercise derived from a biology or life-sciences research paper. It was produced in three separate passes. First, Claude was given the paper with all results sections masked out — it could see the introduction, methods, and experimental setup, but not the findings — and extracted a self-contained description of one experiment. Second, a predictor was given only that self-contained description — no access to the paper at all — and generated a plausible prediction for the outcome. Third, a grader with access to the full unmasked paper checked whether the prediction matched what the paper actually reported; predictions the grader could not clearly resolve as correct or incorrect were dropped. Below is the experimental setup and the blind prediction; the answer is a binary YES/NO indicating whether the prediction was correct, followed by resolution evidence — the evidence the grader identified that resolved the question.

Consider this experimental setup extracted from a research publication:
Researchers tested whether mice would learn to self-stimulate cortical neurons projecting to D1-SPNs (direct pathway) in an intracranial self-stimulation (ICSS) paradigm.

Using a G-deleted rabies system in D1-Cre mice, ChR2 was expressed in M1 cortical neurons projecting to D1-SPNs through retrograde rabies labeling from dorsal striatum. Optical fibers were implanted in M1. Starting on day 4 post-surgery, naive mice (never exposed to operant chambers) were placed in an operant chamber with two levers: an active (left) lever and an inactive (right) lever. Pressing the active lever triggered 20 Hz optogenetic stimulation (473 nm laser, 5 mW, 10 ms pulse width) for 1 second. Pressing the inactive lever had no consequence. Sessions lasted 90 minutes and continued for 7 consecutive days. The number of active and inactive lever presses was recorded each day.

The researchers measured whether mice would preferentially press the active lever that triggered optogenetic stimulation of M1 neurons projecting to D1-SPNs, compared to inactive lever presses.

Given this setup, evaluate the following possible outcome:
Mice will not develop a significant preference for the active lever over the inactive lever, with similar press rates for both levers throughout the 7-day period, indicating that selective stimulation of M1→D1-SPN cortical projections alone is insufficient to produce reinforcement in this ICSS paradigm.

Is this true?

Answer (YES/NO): NO